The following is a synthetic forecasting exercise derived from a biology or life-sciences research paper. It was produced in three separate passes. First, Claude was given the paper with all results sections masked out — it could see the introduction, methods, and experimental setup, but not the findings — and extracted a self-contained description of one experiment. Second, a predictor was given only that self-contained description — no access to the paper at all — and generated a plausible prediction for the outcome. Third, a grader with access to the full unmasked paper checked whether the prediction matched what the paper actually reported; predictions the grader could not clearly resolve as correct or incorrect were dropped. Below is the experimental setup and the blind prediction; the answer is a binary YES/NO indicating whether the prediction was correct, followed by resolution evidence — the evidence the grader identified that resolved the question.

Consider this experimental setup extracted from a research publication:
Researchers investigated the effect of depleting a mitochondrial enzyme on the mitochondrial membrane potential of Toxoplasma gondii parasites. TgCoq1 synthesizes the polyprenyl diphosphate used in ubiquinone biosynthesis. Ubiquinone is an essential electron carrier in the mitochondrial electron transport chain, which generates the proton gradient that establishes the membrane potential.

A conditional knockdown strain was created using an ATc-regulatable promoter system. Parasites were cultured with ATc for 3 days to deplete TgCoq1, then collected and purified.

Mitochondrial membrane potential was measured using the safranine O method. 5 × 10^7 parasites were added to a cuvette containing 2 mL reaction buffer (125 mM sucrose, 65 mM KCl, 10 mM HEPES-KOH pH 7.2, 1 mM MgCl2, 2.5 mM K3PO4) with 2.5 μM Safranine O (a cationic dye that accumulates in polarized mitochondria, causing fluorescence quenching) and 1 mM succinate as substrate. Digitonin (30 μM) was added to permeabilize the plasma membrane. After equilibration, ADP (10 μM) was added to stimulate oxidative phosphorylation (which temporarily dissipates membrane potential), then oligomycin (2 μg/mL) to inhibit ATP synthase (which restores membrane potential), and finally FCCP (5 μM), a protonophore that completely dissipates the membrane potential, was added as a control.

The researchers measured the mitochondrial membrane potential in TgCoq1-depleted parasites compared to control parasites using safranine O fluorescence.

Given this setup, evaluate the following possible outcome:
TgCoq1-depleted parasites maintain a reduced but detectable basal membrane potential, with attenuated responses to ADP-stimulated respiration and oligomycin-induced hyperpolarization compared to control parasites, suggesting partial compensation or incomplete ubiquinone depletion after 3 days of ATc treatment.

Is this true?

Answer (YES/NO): YES